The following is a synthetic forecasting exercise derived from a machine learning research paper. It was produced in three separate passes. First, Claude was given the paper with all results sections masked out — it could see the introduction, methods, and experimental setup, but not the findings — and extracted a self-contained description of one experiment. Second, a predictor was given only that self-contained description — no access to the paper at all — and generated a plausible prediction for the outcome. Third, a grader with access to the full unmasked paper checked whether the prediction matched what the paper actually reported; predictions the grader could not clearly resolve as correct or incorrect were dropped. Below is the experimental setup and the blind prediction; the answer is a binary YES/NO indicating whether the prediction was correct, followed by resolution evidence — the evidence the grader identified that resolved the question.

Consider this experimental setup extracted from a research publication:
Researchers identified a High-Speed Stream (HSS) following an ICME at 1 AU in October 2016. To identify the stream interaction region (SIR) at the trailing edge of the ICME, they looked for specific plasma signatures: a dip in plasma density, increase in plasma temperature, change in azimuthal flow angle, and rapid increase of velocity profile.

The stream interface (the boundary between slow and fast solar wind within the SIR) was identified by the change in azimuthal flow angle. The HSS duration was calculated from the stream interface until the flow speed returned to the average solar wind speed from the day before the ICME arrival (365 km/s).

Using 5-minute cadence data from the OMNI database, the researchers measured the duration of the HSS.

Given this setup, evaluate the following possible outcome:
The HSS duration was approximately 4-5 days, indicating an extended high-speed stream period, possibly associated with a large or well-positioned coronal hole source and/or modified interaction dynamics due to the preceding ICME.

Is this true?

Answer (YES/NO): NO